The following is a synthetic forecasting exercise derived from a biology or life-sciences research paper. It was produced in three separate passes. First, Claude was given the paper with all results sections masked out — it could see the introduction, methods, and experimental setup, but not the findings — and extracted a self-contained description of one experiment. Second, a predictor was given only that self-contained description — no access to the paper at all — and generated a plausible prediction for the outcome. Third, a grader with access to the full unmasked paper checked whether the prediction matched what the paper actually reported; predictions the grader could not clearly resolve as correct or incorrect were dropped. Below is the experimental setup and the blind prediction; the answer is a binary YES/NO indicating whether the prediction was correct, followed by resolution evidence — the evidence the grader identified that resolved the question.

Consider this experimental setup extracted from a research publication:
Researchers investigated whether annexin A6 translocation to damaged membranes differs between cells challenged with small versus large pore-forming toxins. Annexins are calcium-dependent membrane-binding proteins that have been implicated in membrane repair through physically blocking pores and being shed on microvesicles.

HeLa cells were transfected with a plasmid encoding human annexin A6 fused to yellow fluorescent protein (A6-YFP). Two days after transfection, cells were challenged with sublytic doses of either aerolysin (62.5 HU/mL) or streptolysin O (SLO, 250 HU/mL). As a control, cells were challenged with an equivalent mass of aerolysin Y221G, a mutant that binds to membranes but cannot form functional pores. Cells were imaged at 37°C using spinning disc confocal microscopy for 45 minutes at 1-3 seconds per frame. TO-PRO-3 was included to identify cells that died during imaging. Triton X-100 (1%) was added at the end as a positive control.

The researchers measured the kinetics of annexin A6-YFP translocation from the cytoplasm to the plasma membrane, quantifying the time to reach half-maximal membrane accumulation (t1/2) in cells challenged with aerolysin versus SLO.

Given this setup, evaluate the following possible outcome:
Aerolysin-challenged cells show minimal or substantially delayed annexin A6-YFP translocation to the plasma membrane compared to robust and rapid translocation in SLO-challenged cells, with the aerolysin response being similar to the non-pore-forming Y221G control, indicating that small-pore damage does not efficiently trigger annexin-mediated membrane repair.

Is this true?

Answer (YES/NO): NO